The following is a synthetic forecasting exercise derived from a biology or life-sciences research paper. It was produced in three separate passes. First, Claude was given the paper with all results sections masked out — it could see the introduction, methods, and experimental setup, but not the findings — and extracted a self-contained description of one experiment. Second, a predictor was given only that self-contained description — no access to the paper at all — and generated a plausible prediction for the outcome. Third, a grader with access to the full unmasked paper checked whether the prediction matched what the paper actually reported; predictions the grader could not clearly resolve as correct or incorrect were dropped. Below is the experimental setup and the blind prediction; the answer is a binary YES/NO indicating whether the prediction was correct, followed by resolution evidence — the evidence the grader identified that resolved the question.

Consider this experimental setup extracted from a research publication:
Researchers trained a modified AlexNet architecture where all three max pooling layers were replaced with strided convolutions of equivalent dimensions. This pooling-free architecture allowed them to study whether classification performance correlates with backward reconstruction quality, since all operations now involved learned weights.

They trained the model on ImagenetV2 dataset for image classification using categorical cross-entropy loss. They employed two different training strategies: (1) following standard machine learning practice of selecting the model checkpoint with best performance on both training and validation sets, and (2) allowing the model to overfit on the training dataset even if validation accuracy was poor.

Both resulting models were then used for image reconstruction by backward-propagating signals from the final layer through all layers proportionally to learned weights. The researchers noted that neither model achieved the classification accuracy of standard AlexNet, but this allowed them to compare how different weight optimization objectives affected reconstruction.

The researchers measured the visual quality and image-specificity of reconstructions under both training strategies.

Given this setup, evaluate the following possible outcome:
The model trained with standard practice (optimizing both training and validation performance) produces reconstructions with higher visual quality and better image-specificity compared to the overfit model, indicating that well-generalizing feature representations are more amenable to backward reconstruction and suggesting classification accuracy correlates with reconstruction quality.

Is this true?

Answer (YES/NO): YES